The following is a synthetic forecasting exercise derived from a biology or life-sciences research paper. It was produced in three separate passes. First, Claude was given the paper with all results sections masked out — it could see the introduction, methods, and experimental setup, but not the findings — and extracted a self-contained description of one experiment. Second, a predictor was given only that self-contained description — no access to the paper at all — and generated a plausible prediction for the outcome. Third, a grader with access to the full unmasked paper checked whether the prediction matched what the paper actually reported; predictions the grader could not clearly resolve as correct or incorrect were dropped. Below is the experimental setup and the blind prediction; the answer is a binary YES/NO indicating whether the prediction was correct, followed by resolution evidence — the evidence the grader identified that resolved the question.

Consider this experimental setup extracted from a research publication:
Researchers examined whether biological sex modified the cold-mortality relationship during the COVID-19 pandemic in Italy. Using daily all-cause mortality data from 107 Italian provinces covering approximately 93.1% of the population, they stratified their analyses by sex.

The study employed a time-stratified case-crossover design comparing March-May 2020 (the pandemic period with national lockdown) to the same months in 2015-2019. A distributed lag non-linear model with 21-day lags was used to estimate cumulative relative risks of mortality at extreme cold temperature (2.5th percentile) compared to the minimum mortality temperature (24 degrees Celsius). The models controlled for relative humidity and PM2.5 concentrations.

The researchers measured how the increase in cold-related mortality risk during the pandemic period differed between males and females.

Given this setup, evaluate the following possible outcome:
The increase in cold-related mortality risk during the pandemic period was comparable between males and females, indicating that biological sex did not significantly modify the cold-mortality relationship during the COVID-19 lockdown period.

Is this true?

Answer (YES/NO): YES